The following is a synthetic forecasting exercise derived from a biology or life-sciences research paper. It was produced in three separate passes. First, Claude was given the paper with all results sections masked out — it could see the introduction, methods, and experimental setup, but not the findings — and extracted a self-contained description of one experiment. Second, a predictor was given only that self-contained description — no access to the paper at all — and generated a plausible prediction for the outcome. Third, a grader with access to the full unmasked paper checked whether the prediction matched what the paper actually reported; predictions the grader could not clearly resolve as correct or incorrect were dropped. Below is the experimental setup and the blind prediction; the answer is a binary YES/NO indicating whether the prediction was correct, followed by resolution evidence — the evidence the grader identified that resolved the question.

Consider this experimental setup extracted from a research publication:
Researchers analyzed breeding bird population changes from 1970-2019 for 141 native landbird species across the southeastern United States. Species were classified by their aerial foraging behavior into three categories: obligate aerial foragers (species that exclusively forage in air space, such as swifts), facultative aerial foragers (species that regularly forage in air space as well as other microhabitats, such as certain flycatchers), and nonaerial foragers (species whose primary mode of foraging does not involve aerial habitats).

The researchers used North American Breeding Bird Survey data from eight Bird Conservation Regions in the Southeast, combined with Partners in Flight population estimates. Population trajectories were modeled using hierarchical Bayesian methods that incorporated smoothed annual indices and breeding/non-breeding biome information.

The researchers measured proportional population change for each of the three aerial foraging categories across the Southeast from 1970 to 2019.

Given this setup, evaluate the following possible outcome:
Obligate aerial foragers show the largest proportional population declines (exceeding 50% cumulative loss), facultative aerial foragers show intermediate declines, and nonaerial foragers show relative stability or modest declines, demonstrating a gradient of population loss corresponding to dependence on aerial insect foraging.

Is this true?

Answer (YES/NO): NO